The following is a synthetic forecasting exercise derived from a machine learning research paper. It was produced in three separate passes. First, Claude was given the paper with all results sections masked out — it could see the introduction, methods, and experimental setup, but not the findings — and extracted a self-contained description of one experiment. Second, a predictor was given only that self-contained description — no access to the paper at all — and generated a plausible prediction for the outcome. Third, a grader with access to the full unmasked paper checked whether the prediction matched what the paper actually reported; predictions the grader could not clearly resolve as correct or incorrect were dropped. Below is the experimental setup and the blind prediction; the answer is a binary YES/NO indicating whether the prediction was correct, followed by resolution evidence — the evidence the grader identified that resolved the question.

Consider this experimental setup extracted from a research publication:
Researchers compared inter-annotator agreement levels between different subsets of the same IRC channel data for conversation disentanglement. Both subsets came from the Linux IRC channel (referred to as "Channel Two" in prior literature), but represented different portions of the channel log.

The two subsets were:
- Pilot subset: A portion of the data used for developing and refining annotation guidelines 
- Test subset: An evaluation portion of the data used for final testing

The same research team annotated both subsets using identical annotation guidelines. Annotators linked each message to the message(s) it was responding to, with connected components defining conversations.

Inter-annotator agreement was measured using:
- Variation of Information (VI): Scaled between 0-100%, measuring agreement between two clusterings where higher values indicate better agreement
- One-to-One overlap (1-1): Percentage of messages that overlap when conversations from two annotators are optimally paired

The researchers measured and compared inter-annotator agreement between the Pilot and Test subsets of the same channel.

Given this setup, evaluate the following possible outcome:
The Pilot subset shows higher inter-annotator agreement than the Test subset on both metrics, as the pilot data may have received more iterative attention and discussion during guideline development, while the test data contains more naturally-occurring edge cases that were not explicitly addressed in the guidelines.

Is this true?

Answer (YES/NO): YES